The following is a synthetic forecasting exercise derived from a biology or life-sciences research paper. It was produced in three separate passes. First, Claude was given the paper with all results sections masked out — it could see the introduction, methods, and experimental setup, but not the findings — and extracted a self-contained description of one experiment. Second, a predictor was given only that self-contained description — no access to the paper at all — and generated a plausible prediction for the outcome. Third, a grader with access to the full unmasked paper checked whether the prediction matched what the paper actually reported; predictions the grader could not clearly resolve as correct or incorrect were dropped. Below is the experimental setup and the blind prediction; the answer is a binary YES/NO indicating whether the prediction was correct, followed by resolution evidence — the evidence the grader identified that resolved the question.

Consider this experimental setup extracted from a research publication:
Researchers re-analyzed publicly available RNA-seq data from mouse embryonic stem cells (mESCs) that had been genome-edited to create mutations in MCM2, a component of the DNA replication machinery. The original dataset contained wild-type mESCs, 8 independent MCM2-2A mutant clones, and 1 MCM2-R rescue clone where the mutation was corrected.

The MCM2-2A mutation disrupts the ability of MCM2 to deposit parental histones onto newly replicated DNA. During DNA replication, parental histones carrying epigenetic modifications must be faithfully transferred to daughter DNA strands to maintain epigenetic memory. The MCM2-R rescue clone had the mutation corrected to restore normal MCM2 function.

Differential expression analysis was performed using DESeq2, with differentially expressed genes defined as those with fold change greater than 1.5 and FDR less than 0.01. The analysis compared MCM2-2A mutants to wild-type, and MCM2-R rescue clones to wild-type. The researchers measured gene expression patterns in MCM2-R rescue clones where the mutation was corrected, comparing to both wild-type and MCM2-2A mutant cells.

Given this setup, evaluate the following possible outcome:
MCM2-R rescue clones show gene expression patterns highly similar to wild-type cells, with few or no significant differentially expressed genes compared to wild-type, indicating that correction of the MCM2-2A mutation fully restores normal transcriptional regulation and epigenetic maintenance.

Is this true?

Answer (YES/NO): NO